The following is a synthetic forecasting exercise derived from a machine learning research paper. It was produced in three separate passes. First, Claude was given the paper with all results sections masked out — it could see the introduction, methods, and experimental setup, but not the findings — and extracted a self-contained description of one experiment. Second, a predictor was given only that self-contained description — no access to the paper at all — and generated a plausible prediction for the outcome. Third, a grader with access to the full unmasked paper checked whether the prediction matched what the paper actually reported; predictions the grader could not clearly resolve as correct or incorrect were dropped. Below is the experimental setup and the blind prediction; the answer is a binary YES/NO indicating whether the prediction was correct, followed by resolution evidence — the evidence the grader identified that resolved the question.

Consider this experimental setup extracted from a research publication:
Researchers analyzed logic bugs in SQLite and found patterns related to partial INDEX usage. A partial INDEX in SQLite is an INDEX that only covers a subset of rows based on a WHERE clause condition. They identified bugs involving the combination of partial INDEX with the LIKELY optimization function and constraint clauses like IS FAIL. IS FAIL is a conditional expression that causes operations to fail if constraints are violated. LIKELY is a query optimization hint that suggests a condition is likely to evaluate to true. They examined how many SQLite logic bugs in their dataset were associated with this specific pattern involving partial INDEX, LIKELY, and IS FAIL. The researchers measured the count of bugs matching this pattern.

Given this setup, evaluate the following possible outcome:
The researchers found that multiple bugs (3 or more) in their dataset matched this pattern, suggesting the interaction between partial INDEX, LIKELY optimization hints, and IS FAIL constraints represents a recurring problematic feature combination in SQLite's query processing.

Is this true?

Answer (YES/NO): YES